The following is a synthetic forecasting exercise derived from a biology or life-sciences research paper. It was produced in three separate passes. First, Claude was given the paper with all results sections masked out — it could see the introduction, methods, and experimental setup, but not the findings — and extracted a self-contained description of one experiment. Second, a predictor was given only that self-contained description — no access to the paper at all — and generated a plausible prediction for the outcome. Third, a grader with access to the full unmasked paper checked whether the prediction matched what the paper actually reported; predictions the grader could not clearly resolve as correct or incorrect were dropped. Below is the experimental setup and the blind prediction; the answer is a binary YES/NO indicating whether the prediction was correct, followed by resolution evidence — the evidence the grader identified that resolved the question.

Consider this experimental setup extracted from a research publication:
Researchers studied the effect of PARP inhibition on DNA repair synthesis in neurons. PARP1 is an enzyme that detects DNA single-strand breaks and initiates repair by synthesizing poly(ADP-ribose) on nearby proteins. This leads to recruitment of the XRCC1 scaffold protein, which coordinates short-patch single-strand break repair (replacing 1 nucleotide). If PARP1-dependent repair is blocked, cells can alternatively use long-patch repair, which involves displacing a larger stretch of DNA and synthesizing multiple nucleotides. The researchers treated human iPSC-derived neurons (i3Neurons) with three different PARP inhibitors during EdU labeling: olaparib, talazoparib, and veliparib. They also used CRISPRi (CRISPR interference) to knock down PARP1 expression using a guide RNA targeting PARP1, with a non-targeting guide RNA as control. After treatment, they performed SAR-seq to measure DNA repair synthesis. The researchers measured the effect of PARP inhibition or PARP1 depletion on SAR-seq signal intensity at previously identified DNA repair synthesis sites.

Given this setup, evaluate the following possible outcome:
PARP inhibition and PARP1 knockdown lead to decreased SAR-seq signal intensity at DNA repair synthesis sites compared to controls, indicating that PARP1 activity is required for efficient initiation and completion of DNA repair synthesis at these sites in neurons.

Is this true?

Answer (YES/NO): NO